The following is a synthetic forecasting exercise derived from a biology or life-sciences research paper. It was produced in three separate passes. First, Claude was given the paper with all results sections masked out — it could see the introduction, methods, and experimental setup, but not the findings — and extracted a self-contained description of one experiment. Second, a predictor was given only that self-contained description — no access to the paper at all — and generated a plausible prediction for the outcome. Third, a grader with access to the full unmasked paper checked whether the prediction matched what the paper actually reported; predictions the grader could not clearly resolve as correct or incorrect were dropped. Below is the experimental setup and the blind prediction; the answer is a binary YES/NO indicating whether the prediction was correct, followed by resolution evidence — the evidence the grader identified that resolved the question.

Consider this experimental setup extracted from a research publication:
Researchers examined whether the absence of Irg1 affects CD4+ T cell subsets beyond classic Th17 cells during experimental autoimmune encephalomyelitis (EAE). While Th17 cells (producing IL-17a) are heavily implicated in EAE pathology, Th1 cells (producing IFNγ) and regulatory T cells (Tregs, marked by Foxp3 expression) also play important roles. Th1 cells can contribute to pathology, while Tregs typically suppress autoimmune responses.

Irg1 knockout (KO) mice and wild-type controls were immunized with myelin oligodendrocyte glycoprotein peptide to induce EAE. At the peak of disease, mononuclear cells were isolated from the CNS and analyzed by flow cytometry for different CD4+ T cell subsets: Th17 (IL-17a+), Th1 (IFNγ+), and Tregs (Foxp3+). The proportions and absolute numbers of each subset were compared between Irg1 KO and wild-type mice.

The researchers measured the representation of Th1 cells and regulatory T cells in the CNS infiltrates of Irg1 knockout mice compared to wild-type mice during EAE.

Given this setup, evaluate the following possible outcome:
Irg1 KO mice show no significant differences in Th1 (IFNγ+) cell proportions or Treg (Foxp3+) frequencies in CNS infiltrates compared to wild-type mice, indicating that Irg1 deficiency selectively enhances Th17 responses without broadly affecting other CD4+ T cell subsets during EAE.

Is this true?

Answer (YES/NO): NO